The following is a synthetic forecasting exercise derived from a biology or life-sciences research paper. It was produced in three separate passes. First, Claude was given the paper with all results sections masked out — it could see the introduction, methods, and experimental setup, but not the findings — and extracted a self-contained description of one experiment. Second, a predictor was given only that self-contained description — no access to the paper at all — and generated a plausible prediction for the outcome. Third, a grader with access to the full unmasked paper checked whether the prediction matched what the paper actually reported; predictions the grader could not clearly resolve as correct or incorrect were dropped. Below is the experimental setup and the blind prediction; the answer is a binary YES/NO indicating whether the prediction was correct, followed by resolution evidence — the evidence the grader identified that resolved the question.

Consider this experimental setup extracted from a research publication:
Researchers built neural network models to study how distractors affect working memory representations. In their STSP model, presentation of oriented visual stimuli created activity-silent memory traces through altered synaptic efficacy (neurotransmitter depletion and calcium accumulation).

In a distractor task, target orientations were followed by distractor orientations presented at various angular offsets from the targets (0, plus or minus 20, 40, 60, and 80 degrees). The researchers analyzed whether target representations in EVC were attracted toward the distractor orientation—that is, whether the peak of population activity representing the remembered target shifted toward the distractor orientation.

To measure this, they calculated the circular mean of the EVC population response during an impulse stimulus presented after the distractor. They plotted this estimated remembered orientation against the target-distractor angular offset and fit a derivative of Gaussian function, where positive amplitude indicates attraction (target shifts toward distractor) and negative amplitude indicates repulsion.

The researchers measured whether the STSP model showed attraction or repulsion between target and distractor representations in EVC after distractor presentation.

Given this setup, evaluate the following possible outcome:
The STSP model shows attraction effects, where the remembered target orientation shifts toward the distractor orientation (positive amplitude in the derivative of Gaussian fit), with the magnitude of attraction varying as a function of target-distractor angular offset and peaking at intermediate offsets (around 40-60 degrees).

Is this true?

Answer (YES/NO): NO